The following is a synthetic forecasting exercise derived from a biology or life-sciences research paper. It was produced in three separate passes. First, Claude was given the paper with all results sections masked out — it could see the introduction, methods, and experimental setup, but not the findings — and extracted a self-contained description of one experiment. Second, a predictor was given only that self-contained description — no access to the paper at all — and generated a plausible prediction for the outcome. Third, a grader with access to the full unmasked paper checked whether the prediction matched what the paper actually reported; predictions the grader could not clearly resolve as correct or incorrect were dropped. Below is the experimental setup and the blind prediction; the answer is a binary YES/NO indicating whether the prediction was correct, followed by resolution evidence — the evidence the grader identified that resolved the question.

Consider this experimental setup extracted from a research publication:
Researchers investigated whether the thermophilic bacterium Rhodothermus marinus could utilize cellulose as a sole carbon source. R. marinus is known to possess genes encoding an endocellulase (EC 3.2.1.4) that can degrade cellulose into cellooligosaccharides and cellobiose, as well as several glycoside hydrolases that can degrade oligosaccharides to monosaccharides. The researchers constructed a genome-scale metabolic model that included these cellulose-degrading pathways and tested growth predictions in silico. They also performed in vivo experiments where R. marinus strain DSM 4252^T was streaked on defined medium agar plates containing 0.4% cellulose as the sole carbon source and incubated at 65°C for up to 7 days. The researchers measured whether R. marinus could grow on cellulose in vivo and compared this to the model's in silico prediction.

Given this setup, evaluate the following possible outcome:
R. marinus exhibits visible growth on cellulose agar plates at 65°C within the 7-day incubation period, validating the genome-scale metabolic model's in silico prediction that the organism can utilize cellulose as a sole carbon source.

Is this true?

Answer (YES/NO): NO